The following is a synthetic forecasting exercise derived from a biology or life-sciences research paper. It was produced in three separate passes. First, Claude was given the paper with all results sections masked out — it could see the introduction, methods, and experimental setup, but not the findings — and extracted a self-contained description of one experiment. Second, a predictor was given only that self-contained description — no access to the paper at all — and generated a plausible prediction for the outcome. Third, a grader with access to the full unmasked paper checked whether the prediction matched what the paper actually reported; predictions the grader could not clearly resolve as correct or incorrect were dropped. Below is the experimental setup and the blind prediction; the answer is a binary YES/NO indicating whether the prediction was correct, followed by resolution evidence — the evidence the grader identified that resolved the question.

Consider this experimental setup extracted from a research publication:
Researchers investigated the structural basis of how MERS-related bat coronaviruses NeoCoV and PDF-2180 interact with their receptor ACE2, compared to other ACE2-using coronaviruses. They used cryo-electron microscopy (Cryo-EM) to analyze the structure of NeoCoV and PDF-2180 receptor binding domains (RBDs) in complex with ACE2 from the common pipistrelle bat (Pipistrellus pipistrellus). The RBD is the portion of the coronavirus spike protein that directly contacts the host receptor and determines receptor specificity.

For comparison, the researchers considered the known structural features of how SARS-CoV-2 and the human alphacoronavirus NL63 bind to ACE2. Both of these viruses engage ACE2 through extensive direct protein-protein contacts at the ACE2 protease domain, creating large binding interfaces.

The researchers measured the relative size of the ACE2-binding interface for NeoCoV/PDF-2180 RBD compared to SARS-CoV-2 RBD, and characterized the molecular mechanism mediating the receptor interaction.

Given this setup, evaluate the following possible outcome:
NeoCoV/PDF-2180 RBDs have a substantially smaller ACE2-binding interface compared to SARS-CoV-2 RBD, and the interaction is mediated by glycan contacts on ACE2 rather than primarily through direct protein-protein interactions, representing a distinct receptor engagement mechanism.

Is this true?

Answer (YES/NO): YES